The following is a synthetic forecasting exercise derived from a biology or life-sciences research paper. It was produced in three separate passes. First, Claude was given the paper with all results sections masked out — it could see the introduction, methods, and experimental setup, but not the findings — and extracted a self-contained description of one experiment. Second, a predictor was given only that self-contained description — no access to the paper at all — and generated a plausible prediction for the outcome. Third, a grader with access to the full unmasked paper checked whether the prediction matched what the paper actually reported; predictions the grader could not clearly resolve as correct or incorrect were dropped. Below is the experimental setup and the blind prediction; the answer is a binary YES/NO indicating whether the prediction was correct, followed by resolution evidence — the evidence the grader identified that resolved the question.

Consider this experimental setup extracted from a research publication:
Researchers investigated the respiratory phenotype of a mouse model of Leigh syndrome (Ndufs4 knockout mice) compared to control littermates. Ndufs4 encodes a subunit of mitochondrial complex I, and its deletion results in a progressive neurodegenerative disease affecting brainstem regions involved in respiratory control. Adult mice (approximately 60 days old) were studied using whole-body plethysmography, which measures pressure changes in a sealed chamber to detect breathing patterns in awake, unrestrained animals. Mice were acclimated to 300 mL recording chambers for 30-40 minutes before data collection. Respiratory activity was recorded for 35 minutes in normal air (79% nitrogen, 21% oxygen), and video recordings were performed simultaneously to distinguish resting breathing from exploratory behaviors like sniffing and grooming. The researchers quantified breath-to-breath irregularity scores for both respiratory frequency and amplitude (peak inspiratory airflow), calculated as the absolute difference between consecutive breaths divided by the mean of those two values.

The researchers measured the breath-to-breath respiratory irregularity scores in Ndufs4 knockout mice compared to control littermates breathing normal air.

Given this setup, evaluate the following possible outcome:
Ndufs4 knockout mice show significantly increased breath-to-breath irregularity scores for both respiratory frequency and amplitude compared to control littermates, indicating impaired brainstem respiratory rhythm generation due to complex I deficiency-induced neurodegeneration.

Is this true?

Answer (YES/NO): YES